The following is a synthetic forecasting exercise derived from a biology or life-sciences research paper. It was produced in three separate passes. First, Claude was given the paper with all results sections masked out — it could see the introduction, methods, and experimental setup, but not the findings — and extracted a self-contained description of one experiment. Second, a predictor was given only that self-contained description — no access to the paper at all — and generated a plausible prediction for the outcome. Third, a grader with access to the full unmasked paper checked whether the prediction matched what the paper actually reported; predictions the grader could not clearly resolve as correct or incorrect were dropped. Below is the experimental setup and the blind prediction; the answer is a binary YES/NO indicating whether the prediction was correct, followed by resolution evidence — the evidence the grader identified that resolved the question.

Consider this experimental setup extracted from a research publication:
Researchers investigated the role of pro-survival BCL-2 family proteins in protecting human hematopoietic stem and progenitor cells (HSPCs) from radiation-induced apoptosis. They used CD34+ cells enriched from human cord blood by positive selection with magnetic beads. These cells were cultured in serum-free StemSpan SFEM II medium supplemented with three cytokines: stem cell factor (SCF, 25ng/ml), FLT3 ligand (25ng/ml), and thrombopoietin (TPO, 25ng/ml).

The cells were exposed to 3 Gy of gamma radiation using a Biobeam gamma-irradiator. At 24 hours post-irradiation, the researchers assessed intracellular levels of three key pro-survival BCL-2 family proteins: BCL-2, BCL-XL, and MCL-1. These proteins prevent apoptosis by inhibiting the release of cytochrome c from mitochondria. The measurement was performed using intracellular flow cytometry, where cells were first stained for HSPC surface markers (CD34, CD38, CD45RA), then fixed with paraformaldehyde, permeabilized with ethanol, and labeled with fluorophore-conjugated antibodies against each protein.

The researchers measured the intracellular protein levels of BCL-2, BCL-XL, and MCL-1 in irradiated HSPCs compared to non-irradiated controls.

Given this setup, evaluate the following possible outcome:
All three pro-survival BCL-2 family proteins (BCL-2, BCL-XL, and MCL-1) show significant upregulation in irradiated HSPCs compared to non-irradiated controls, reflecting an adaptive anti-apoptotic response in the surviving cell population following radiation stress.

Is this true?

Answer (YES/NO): NO